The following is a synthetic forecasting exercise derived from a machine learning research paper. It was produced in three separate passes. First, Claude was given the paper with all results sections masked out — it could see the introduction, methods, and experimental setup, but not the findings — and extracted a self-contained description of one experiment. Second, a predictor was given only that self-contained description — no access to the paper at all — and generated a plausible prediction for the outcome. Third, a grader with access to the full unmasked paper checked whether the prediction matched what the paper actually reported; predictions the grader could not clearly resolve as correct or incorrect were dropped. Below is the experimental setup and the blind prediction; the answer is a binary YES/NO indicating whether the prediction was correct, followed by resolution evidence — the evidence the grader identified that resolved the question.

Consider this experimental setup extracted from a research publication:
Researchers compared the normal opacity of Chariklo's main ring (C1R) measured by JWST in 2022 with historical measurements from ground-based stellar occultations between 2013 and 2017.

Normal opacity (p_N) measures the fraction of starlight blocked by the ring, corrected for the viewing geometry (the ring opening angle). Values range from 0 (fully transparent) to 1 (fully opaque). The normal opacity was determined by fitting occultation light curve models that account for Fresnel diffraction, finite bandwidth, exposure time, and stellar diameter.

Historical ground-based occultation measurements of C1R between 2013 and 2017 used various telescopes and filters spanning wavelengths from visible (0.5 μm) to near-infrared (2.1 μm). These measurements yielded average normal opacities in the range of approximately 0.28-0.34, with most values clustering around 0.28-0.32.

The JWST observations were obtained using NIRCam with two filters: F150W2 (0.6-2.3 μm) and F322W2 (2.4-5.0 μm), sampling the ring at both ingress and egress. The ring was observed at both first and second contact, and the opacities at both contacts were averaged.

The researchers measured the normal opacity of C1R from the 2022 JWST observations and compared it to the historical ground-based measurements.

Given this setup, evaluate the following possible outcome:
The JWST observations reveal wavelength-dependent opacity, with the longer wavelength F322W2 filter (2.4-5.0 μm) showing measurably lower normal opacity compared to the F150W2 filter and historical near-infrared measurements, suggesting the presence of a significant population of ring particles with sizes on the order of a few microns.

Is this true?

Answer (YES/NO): NO